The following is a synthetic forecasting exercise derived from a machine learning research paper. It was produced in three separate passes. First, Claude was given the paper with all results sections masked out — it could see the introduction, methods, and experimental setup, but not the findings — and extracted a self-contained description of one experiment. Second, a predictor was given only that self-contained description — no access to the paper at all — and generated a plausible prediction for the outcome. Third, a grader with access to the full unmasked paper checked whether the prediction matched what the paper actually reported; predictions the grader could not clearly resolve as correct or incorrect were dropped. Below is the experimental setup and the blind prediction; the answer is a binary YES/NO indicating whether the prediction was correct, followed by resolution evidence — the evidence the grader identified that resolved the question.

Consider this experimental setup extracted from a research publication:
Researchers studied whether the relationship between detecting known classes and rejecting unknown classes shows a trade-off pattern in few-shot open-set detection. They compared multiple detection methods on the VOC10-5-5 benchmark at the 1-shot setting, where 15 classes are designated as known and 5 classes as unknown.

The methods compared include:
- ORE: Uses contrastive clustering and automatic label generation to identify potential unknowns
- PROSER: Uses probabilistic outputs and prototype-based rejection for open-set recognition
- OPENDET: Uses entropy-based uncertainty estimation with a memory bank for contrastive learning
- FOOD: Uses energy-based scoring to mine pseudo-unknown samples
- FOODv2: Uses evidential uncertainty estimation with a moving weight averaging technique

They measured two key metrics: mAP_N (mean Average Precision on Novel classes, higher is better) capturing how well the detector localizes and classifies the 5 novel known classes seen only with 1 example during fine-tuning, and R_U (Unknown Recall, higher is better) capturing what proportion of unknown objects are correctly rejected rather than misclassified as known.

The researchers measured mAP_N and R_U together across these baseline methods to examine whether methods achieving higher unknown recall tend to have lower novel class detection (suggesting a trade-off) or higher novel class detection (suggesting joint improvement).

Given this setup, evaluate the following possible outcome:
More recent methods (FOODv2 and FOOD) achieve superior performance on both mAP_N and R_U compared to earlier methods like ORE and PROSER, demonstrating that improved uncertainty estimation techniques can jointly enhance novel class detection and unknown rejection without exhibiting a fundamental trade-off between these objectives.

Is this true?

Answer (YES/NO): YES